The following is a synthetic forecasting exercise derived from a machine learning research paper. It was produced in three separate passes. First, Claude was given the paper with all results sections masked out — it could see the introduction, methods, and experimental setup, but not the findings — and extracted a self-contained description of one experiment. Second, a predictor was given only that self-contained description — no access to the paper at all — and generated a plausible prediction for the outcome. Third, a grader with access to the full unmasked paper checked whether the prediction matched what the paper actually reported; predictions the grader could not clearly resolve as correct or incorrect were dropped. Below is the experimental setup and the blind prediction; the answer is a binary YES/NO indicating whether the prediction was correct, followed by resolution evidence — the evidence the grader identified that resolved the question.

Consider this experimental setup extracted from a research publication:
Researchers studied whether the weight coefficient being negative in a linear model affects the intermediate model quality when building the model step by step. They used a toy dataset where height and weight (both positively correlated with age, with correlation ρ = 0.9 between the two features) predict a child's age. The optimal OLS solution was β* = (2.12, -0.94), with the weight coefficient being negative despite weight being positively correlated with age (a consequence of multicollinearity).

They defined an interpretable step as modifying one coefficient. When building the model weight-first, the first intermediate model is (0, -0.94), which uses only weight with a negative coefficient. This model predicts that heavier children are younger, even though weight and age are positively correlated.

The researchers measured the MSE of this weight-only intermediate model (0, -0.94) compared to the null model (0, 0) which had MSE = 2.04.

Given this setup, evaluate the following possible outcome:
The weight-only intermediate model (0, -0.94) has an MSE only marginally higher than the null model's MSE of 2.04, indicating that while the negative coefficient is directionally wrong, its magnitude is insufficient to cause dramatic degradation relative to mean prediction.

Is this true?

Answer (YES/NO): NO